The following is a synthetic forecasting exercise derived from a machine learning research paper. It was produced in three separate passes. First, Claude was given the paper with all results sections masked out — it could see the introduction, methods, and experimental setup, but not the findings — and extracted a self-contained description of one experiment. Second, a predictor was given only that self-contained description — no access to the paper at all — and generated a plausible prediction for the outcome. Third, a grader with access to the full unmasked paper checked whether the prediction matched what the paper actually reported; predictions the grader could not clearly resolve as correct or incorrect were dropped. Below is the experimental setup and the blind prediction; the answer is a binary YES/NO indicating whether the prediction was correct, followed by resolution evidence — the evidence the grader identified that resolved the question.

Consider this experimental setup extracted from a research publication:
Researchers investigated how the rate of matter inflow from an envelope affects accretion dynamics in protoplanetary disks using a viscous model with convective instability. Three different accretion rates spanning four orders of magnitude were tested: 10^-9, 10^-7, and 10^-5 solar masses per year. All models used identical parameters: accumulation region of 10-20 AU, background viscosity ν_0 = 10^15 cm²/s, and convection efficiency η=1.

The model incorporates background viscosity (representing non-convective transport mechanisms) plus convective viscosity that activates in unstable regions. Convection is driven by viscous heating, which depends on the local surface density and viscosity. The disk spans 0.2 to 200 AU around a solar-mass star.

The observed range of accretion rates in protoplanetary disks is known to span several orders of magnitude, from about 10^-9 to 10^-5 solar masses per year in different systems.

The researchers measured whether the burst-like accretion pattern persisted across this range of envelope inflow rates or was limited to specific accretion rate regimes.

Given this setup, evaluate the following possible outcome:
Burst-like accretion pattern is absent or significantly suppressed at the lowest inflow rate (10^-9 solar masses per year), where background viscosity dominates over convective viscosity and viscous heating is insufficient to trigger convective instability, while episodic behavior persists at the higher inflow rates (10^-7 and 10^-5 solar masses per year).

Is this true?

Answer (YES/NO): YES